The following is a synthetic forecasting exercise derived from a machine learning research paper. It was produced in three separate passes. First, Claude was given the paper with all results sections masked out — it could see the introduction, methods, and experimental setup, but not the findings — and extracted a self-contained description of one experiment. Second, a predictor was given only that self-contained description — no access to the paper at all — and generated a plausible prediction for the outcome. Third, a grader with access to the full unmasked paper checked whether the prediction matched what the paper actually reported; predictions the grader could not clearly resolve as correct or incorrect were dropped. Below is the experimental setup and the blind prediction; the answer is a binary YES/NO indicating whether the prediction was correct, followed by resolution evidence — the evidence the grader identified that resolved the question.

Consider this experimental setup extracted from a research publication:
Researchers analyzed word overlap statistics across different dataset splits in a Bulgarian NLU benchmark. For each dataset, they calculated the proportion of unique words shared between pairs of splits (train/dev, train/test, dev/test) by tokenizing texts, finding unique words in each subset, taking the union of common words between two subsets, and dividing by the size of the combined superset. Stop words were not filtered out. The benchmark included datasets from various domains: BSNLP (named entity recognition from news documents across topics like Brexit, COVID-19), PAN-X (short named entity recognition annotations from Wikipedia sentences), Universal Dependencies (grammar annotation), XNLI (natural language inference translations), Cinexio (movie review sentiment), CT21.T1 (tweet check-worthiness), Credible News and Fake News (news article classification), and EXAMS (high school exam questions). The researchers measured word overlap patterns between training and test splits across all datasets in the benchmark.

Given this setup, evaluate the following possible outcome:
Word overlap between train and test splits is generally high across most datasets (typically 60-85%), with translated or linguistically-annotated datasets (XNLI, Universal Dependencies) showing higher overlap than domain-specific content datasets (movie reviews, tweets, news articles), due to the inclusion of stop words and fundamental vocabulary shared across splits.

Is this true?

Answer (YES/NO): NO